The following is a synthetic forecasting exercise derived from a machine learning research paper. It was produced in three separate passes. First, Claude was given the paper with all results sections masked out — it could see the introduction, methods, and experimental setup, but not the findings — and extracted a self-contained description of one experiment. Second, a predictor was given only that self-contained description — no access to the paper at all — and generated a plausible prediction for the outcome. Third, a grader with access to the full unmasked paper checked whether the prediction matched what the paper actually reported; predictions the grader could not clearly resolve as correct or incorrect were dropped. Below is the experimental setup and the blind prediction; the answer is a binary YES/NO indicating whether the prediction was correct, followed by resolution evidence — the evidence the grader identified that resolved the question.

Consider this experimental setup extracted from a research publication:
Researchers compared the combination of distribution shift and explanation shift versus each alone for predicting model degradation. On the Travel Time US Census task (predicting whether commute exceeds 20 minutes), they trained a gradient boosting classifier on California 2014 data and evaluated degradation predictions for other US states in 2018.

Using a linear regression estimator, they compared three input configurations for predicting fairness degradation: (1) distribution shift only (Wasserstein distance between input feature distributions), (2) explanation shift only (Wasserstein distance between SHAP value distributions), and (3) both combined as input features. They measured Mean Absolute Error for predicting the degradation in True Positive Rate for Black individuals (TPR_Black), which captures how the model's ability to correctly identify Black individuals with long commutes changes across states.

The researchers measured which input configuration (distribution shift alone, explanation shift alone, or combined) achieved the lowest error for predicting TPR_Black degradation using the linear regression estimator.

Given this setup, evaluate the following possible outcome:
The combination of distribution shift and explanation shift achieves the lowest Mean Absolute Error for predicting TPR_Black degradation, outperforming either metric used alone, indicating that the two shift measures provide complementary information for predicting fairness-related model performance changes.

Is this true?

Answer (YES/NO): NO